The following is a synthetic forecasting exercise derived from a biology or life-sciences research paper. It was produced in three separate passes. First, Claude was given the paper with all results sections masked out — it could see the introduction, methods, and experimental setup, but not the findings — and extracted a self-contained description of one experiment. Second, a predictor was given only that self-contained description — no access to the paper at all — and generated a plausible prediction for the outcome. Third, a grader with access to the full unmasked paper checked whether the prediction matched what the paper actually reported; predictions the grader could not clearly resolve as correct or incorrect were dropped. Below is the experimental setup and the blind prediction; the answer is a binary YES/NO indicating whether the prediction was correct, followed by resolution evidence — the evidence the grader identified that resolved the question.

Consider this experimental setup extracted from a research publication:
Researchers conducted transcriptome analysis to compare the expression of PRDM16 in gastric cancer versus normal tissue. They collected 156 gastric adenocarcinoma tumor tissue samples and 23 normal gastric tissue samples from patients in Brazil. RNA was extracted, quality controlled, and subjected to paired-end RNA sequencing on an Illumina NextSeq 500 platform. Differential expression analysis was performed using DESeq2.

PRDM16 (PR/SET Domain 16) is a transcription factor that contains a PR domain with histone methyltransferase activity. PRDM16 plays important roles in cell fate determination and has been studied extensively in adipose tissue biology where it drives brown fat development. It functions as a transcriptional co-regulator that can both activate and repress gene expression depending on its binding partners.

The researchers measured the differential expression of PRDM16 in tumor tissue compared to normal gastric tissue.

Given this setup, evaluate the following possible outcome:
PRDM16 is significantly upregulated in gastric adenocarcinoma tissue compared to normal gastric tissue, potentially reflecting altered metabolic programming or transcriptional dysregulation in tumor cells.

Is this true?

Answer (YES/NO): NO